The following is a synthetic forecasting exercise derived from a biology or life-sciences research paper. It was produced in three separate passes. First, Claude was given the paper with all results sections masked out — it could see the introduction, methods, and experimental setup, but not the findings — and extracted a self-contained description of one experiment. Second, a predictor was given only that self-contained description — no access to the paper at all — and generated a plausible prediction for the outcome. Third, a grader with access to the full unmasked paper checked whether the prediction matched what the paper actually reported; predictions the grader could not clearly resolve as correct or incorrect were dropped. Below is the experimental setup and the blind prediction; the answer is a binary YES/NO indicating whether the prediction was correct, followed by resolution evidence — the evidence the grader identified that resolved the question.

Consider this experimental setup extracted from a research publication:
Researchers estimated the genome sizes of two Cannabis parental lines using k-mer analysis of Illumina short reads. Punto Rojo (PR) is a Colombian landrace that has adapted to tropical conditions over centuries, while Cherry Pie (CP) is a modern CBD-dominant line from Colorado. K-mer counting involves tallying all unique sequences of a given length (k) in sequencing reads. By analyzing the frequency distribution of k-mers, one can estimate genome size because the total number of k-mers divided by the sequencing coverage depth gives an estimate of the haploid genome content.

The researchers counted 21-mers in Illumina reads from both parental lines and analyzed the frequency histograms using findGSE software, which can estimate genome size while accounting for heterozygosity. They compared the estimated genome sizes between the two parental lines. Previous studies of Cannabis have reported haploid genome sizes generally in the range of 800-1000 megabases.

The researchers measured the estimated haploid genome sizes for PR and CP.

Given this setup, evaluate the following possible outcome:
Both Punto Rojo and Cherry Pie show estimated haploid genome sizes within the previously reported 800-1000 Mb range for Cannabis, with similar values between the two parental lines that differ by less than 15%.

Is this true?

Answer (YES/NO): NO